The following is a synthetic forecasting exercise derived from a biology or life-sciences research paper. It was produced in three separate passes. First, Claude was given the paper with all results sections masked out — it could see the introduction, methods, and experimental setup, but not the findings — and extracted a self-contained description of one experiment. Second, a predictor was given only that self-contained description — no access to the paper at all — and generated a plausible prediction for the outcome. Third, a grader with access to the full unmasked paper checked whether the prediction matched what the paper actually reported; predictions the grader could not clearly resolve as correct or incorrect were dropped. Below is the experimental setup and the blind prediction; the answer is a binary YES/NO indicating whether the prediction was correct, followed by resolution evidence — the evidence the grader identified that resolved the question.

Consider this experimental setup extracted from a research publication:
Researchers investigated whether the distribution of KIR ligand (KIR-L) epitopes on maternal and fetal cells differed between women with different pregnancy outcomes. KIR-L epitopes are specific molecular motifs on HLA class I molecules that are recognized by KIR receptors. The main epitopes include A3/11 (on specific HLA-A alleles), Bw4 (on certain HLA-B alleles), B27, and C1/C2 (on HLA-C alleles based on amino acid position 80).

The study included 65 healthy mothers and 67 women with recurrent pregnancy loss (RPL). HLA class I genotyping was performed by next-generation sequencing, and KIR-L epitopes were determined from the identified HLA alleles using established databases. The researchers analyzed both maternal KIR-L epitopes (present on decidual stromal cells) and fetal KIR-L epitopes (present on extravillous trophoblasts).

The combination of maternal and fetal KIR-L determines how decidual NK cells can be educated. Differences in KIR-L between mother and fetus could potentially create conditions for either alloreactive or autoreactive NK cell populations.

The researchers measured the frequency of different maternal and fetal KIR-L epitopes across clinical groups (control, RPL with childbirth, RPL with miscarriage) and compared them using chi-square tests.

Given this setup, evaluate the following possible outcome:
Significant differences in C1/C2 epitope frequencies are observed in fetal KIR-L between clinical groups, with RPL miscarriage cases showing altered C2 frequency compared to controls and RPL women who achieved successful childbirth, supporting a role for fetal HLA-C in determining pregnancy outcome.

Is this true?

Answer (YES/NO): NO